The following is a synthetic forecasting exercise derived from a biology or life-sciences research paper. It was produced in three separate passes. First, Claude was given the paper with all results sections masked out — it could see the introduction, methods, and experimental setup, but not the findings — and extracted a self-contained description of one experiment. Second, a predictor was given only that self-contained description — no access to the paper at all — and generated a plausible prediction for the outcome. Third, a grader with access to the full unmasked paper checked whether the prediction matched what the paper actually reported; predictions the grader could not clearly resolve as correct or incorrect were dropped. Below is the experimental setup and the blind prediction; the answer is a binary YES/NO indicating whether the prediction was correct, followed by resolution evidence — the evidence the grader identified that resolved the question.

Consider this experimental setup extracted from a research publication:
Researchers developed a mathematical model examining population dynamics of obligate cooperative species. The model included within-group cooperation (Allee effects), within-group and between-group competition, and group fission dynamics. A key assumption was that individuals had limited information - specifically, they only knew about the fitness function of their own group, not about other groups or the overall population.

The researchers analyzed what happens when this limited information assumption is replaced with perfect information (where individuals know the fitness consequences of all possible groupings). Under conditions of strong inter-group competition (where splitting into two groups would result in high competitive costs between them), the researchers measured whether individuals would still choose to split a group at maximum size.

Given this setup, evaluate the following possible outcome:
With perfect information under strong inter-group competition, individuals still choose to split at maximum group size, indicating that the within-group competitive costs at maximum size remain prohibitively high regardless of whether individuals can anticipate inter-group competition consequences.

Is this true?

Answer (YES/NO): NO